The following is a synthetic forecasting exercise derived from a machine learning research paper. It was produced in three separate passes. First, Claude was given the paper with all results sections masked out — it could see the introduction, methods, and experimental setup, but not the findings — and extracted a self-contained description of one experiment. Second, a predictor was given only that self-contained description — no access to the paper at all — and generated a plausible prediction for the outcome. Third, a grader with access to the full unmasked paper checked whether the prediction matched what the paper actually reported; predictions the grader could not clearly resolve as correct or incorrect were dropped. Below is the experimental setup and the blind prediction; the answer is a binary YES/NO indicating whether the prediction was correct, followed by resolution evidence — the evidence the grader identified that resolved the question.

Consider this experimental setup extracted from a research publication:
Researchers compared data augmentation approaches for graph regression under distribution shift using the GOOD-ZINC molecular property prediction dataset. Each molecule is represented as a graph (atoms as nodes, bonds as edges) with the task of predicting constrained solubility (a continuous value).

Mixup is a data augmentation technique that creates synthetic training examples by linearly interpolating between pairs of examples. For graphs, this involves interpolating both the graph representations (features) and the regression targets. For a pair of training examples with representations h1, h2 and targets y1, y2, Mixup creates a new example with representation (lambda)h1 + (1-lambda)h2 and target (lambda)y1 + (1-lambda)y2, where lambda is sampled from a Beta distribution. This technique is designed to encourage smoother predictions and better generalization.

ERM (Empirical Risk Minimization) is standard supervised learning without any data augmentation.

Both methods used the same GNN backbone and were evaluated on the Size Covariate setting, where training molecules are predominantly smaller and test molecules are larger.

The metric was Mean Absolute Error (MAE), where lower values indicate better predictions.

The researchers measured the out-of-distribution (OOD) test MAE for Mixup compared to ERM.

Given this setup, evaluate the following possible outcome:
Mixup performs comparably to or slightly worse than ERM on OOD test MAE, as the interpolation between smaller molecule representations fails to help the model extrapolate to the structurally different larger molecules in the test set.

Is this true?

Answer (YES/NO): YES